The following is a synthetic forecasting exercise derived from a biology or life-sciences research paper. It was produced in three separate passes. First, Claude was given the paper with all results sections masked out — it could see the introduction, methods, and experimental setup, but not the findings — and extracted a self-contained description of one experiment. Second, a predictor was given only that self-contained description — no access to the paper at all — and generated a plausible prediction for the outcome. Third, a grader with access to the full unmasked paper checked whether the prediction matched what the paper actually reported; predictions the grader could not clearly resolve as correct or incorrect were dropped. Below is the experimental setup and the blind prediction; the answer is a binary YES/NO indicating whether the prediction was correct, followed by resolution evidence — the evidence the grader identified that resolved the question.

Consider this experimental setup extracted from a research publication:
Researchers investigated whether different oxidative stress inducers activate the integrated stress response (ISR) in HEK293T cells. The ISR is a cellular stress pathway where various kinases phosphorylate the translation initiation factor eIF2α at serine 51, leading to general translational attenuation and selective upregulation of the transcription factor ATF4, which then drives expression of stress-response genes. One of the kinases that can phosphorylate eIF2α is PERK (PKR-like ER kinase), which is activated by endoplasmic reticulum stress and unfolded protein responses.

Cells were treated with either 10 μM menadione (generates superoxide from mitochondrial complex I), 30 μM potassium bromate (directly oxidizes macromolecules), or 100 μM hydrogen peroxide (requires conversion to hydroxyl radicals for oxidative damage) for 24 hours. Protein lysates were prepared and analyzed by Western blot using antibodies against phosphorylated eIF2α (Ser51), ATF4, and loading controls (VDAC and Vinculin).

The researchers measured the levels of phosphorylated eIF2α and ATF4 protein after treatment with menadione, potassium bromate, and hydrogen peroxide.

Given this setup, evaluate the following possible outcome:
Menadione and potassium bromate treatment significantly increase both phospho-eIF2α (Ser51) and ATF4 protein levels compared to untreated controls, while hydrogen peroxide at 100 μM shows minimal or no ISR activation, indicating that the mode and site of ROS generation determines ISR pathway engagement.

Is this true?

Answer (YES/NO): NO